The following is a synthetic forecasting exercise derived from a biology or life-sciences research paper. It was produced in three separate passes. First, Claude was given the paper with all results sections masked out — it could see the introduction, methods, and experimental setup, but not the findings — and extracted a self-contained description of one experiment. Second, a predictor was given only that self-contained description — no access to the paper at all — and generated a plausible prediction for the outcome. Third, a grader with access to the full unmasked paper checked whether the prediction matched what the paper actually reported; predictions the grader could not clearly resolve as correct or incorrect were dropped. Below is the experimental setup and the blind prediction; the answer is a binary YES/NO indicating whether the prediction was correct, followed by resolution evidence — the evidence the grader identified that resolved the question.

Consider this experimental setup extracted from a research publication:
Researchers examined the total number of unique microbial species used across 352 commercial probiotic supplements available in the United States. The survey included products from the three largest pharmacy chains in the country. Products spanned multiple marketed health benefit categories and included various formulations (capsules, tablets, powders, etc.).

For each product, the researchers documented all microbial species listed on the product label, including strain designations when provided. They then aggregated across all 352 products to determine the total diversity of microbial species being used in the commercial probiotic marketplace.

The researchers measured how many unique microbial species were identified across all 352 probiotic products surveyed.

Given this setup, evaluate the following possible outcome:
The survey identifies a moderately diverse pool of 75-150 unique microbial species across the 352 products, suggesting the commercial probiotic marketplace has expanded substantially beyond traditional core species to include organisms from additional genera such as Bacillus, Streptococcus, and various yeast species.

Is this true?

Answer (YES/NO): NO